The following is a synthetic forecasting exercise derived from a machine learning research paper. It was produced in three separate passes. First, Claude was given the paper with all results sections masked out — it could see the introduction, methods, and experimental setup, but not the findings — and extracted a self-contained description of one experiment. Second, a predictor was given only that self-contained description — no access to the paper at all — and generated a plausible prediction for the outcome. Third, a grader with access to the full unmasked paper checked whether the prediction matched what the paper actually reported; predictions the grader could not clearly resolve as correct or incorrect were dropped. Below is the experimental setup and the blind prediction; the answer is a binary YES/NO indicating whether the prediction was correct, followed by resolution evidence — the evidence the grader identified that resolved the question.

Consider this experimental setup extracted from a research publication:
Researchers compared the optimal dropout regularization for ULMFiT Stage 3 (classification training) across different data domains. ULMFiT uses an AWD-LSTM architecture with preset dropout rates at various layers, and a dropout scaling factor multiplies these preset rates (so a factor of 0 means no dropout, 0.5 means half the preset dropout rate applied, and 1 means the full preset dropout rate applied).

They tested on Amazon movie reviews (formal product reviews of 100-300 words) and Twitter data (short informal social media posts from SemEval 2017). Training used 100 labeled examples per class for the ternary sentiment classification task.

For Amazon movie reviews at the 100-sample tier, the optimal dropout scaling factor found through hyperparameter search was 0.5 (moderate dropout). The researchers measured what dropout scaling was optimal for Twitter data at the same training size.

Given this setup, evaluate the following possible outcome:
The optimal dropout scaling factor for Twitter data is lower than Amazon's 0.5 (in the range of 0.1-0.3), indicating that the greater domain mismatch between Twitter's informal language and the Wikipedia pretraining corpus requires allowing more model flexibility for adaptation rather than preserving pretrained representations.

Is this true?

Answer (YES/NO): NO